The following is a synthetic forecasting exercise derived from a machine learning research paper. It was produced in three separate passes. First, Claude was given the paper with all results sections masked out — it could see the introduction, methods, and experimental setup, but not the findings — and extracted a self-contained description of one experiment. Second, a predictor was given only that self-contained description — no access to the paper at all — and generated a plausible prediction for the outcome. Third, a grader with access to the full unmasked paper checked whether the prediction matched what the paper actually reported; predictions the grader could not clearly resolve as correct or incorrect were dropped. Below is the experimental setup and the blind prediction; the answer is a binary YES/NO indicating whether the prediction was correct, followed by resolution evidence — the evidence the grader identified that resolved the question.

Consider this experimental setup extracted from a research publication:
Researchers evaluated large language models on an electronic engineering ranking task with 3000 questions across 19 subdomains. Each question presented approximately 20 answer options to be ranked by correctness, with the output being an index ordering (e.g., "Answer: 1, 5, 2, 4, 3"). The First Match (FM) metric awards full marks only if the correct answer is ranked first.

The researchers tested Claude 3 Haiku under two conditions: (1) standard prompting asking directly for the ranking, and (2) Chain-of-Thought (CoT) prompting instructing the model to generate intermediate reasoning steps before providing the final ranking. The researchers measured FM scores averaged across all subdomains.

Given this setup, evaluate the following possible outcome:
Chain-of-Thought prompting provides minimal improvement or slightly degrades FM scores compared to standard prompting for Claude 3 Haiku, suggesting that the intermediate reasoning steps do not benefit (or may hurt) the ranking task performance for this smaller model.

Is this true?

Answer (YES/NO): NO